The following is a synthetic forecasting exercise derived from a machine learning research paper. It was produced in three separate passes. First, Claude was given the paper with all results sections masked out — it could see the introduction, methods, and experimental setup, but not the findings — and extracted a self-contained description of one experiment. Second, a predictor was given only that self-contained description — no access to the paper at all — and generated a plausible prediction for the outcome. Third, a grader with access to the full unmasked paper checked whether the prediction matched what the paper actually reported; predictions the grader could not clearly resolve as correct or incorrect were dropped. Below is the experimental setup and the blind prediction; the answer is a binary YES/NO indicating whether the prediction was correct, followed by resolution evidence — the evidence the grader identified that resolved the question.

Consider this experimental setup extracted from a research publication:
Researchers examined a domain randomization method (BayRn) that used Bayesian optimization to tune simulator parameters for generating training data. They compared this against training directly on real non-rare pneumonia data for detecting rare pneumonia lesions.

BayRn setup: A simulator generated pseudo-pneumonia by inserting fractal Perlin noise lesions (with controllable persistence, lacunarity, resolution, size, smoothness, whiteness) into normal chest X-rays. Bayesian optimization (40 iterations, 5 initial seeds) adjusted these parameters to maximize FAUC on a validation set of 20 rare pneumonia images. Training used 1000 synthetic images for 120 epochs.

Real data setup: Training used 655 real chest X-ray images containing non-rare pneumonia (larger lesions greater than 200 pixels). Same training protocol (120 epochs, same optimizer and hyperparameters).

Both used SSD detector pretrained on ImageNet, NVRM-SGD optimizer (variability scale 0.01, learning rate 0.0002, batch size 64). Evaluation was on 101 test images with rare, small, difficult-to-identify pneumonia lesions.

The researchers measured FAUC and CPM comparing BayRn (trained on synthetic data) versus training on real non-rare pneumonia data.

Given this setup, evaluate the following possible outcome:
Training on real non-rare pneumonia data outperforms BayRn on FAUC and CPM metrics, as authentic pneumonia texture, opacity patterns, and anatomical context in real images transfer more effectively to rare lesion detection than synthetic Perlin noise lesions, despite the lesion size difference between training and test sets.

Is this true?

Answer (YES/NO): YES